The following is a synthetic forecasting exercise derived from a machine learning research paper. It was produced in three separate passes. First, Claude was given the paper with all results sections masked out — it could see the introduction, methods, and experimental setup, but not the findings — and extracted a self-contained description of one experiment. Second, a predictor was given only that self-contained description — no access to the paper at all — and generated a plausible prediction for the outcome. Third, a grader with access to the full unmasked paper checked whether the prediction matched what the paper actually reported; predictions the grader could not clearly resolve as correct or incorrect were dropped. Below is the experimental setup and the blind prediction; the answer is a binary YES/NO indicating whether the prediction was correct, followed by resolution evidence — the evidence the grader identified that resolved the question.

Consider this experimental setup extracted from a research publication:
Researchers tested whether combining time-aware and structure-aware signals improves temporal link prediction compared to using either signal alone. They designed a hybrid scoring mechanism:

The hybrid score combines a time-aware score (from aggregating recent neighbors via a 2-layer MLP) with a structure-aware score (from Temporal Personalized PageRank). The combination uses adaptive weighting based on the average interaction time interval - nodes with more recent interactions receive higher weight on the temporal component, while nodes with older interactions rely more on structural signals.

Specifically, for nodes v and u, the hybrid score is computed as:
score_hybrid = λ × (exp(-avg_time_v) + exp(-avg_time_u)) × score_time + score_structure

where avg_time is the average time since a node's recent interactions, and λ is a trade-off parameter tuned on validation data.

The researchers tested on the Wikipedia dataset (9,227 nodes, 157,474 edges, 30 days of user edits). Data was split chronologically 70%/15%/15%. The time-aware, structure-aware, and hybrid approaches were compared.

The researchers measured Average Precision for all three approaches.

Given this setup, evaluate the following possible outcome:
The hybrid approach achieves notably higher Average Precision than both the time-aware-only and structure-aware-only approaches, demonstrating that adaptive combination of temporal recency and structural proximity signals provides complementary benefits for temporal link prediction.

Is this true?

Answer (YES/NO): NO